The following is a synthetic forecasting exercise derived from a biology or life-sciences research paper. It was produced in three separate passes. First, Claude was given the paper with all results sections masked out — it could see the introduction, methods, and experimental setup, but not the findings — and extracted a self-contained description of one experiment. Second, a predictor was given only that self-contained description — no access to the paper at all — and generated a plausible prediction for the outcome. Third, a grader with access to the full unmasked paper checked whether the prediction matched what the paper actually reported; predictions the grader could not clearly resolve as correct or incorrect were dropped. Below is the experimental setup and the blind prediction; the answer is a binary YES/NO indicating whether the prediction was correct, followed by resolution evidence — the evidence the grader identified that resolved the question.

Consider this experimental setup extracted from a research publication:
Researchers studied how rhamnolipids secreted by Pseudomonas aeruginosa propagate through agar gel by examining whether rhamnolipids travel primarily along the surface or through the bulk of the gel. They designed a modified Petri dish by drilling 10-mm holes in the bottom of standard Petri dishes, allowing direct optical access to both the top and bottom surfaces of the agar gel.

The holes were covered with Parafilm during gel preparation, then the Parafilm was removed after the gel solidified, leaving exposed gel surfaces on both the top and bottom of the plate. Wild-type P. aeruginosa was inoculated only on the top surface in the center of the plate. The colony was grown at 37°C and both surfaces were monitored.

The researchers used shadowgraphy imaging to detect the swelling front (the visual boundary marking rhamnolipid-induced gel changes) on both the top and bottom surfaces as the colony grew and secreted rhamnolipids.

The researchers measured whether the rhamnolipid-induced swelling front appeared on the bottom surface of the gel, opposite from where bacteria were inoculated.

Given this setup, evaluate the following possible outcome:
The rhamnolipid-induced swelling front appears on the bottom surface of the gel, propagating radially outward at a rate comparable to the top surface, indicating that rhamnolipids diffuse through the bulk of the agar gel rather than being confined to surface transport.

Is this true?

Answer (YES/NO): NO